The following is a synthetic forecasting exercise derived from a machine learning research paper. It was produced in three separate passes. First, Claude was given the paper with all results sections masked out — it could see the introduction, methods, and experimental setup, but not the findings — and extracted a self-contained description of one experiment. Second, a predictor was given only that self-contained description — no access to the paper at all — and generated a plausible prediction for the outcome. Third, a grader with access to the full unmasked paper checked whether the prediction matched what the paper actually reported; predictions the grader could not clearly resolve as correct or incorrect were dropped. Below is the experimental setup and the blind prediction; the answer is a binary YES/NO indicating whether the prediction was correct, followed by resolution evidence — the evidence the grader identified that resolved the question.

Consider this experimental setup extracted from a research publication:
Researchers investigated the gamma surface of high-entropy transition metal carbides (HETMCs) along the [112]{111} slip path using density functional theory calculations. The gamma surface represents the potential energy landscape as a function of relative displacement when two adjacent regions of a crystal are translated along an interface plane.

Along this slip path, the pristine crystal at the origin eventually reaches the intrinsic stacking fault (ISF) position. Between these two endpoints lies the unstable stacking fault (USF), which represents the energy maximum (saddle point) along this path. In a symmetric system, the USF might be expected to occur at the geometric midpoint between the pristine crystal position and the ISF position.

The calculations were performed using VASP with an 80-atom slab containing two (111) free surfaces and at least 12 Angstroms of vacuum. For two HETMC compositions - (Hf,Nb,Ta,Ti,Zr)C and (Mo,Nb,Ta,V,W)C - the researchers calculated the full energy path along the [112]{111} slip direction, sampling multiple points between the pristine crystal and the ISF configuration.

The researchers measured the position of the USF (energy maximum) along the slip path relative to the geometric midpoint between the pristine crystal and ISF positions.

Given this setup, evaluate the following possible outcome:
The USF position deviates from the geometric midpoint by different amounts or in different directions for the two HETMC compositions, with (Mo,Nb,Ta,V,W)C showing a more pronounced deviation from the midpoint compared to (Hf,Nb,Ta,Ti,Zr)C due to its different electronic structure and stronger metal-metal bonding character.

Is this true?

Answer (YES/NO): NO